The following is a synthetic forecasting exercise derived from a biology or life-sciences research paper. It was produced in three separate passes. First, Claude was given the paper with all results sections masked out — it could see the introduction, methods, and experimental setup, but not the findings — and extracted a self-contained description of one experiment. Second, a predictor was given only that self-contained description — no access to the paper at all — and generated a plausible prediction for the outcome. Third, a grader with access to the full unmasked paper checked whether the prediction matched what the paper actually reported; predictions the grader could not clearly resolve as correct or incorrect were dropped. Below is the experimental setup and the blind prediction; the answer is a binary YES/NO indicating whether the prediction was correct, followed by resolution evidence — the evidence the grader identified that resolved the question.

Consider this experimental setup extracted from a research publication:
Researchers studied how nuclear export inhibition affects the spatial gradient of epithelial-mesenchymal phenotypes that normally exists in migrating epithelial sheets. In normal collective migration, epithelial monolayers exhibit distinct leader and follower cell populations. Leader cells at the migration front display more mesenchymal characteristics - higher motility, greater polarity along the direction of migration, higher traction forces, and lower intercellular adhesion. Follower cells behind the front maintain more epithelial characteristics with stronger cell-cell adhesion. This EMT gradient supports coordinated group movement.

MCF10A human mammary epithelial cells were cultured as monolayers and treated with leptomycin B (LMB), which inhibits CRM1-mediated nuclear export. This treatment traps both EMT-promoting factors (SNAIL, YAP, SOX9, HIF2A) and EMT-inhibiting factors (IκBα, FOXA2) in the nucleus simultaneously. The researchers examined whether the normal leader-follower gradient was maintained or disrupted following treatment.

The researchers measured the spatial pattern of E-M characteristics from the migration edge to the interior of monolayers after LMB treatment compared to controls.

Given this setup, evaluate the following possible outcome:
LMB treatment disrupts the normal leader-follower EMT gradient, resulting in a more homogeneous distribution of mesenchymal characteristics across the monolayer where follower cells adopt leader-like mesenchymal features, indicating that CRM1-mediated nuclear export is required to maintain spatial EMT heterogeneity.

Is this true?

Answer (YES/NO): NO